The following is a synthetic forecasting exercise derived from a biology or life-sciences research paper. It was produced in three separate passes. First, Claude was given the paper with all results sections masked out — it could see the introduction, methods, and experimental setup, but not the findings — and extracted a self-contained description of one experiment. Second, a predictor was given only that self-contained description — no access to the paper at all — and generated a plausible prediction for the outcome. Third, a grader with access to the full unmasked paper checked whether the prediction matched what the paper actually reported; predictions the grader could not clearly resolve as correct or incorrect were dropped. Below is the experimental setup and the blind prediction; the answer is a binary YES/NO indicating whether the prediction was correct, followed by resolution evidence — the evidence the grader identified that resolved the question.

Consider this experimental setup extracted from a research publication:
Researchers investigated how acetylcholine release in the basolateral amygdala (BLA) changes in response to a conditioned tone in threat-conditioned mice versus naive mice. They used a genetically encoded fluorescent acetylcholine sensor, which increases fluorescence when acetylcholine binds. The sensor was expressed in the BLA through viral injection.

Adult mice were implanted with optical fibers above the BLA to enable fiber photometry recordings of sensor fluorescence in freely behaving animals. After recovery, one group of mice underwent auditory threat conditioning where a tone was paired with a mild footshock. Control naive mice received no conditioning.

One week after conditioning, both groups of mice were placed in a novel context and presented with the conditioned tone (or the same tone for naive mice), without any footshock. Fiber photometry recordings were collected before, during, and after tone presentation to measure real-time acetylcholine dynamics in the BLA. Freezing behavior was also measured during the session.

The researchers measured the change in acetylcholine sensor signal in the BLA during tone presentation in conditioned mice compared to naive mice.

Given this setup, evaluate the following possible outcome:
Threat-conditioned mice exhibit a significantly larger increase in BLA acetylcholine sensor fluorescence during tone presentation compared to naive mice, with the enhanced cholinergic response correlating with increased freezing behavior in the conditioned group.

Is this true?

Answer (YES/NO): YES